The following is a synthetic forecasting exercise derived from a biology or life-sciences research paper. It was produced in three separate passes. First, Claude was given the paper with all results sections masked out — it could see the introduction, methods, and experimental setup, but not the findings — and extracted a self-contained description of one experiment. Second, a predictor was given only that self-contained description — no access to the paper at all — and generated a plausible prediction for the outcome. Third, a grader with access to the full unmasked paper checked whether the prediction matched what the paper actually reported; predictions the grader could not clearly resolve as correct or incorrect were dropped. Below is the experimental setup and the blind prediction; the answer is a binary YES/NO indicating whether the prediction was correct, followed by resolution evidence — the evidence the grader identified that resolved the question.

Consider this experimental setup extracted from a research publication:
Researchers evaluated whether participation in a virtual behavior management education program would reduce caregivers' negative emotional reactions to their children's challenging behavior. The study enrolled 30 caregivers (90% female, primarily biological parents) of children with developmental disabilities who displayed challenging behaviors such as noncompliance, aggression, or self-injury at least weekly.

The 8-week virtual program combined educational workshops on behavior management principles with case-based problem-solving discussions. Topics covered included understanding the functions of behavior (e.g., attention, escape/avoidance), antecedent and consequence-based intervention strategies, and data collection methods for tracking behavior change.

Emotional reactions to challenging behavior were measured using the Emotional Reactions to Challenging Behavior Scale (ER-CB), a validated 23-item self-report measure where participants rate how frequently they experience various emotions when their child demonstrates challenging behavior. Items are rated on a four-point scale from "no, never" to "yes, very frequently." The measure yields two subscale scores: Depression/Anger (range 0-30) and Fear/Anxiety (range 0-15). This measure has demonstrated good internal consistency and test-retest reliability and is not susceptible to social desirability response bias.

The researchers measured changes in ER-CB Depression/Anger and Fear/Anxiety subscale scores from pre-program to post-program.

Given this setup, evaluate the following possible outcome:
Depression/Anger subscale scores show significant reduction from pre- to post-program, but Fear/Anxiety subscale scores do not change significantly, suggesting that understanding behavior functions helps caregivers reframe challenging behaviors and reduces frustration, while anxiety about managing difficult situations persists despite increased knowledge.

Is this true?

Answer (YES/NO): YES